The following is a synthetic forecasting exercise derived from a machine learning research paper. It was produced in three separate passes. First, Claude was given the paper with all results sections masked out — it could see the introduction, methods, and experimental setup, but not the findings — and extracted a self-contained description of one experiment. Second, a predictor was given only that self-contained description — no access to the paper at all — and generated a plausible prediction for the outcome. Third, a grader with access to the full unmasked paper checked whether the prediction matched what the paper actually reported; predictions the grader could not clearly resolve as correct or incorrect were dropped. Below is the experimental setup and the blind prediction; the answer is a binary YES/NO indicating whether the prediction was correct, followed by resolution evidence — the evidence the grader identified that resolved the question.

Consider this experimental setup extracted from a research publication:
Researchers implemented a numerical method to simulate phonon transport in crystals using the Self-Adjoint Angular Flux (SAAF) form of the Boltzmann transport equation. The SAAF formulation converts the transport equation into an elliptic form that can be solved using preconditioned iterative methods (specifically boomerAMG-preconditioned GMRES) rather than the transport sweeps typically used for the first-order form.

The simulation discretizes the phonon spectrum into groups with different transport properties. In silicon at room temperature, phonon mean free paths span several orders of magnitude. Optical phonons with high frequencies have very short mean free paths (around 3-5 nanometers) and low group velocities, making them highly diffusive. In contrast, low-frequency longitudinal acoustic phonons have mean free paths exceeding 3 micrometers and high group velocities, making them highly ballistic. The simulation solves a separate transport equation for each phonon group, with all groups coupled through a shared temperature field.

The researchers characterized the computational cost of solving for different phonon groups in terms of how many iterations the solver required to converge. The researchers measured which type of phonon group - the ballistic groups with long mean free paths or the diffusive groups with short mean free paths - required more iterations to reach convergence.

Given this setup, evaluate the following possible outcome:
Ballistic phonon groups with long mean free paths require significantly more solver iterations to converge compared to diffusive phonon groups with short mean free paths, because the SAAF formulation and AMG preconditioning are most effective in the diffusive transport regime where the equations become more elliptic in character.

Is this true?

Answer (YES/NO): NO